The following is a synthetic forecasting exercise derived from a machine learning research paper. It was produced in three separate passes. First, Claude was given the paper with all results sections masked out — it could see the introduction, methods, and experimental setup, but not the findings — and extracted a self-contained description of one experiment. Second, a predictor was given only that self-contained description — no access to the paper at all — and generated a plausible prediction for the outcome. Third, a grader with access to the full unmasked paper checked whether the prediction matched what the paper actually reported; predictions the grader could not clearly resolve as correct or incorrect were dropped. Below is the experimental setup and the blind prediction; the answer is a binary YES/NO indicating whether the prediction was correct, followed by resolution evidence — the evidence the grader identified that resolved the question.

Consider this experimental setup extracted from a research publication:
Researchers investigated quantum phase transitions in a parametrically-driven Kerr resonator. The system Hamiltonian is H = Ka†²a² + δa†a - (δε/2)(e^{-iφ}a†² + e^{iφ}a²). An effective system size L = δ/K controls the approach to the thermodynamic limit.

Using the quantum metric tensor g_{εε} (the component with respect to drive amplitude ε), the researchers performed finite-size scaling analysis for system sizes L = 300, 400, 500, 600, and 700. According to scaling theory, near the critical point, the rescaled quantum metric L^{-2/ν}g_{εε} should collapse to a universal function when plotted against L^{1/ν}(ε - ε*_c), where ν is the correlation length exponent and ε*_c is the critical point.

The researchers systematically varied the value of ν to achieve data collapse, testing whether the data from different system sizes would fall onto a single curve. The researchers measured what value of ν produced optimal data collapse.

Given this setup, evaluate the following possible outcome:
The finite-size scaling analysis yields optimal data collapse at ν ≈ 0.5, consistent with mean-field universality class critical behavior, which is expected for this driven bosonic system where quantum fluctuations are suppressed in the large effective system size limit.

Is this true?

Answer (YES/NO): NO